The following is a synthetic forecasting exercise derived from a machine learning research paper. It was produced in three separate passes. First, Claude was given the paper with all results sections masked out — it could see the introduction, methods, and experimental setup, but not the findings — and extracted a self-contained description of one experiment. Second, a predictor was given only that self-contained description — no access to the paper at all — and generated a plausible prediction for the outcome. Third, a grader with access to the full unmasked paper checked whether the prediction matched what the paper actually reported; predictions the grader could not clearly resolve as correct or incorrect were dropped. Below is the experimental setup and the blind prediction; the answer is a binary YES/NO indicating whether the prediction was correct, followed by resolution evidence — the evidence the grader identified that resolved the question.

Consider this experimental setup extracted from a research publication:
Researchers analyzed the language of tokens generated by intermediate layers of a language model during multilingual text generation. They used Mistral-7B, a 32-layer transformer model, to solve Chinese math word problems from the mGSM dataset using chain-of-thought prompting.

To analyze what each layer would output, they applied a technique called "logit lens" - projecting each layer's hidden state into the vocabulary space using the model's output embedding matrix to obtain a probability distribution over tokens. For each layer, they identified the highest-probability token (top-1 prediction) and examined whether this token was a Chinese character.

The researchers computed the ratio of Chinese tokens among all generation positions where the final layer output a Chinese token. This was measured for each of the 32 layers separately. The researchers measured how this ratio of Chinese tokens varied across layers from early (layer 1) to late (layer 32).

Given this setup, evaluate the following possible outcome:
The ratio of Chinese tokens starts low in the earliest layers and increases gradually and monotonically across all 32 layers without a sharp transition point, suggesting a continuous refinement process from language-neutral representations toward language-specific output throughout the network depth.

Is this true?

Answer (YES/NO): NO